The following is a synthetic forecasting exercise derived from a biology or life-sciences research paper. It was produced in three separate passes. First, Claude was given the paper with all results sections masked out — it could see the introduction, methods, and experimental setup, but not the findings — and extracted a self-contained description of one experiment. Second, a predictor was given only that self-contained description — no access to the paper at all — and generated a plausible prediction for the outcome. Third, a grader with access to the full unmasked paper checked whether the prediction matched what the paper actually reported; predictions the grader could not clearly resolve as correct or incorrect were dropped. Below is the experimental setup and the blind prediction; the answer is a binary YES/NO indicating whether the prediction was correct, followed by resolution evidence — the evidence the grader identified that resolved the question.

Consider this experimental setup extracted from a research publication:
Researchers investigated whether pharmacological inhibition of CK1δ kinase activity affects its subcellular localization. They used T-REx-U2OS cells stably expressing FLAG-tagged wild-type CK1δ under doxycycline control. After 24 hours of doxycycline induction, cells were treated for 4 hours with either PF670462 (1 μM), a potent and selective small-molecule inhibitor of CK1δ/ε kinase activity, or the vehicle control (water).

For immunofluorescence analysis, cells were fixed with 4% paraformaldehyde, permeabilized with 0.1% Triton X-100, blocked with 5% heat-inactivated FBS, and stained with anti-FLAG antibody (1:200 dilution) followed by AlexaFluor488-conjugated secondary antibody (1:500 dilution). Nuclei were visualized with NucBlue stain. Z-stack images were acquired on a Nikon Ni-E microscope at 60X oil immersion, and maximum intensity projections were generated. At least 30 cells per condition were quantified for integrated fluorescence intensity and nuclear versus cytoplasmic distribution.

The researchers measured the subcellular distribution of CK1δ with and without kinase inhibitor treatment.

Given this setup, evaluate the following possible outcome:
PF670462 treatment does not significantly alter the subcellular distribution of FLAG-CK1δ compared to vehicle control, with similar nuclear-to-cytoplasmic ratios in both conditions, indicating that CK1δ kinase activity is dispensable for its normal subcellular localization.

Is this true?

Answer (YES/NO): NO